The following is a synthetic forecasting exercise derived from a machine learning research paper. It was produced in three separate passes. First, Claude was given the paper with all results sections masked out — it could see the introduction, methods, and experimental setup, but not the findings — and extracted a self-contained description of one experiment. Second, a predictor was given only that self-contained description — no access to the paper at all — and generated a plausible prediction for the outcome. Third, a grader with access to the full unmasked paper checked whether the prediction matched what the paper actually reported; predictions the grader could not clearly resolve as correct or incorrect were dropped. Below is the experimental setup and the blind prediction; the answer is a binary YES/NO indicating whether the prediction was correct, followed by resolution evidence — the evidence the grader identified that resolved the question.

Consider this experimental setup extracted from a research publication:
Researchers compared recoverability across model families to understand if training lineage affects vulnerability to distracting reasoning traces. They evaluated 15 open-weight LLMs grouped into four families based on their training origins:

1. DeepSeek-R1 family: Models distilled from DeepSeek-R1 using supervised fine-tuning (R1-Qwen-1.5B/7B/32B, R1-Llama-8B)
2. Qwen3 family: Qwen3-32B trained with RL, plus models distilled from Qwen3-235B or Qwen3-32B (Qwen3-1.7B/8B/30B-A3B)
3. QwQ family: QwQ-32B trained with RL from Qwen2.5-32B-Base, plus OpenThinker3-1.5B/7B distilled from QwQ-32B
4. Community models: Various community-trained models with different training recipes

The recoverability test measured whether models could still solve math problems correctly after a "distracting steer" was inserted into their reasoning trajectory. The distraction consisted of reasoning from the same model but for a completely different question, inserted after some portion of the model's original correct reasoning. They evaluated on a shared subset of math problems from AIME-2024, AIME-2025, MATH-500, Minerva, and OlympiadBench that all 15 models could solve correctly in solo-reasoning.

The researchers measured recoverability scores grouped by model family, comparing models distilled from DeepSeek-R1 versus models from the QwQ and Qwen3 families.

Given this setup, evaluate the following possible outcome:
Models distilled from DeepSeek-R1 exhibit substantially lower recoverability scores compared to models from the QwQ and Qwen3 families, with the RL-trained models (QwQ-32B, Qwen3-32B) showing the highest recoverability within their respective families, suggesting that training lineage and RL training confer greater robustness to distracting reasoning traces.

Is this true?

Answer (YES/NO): NO